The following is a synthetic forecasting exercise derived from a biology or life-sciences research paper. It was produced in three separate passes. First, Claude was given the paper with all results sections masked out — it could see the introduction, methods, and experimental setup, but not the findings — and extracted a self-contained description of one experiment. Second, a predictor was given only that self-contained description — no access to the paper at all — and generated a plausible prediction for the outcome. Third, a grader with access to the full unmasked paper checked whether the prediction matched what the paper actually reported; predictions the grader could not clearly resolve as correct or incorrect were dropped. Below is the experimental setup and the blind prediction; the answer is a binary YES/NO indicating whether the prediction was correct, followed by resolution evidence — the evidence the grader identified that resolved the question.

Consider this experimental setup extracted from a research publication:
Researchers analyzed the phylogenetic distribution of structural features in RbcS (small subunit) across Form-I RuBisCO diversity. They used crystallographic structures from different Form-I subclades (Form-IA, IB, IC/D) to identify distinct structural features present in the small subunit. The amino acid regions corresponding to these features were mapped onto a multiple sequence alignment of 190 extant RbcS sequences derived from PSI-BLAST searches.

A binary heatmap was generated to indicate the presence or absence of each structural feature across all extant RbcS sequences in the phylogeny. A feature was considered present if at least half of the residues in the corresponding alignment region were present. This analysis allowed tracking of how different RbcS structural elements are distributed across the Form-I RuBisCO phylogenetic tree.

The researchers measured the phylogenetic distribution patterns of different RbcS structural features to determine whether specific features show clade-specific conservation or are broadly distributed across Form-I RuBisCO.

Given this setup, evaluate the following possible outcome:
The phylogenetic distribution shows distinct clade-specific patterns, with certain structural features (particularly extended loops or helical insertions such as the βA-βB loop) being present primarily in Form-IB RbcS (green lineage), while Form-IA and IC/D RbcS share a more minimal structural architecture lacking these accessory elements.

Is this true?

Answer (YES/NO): NO